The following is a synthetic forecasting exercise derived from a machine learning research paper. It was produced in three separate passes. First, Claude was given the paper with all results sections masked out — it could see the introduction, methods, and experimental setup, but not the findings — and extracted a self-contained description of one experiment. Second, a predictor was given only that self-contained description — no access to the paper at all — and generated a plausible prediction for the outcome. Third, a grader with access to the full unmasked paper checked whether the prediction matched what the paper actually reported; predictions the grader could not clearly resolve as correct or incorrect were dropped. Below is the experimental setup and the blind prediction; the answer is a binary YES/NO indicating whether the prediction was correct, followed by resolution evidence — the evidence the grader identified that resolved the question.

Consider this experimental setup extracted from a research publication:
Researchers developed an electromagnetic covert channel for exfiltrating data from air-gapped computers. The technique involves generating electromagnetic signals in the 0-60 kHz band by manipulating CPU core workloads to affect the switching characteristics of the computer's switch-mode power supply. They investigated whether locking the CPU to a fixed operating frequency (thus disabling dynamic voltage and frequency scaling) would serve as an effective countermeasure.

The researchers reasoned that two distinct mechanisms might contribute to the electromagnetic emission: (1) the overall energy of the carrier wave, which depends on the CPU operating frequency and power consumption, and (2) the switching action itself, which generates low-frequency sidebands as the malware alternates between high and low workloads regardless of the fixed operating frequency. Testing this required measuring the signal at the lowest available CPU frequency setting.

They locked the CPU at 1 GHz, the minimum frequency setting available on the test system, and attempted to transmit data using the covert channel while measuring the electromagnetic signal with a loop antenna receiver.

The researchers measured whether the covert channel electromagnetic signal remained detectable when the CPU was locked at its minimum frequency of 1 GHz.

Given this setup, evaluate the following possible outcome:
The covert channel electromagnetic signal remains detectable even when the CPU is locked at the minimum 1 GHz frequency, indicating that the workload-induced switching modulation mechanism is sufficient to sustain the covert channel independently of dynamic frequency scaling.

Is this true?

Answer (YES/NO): YES